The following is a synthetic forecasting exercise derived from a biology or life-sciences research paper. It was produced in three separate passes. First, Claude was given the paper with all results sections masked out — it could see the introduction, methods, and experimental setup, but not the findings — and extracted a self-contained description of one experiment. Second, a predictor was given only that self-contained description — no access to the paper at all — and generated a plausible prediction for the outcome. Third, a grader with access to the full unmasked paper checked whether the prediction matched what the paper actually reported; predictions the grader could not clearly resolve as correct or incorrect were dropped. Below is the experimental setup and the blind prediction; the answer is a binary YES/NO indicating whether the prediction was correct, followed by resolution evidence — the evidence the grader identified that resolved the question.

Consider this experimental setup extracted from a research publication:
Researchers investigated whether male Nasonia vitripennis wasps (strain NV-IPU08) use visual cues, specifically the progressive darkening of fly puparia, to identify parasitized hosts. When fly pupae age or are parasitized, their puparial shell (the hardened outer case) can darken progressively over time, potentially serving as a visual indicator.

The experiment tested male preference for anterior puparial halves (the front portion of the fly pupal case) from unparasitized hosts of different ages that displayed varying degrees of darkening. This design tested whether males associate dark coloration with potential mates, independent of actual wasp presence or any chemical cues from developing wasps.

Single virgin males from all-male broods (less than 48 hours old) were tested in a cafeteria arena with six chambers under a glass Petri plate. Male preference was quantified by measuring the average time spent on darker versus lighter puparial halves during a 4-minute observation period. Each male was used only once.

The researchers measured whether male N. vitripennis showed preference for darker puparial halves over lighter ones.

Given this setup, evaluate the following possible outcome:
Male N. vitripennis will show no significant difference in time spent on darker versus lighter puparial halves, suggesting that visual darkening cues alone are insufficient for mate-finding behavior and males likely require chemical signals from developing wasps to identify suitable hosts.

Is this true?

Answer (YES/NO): YES